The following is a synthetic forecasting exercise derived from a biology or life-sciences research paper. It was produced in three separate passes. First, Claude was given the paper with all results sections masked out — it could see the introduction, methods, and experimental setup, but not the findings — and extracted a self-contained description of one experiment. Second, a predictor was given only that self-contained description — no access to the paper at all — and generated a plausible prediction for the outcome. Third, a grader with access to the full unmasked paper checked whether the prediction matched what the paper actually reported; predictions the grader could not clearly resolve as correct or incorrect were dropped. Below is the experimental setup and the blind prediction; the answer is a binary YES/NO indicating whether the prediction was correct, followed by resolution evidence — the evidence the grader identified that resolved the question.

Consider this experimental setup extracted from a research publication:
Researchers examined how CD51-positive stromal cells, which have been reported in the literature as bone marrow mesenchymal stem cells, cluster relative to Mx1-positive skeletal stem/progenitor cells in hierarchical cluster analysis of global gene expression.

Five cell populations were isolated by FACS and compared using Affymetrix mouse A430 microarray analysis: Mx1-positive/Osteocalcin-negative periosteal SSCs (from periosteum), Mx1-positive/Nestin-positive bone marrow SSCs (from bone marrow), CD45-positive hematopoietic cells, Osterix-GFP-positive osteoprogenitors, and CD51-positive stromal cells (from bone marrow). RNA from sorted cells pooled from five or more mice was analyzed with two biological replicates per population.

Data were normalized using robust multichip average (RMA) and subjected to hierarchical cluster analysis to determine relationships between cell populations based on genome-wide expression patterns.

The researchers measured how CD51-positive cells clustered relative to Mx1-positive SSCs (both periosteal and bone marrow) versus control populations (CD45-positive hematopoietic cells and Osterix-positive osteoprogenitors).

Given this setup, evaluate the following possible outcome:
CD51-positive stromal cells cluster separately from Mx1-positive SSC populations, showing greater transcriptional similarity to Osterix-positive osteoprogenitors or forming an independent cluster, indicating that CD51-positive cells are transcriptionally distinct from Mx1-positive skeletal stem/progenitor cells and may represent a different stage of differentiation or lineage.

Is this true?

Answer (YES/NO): YES